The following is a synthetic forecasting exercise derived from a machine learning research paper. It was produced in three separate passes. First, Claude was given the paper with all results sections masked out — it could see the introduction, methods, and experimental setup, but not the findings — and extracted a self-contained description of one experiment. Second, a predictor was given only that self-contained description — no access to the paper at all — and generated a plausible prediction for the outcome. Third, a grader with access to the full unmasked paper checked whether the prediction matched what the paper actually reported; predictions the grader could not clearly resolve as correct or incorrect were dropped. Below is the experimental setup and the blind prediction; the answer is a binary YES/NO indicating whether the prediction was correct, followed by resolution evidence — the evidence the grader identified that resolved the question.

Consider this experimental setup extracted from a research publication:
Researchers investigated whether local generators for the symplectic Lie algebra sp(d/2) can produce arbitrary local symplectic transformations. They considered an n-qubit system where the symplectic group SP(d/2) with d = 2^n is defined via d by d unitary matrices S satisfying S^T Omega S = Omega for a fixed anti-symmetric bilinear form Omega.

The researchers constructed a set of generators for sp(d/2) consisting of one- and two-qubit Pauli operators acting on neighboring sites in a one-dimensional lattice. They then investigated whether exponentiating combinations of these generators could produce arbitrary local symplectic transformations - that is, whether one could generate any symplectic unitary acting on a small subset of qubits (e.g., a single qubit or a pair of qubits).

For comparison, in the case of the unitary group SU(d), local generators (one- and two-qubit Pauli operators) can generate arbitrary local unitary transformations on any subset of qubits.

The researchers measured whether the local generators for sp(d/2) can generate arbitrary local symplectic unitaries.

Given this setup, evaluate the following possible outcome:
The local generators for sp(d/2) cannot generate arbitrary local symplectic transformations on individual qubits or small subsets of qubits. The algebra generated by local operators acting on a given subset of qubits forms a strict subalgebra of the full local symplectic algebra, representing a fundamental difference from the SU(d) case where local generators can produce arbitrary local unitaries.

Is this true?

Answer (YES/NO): YES